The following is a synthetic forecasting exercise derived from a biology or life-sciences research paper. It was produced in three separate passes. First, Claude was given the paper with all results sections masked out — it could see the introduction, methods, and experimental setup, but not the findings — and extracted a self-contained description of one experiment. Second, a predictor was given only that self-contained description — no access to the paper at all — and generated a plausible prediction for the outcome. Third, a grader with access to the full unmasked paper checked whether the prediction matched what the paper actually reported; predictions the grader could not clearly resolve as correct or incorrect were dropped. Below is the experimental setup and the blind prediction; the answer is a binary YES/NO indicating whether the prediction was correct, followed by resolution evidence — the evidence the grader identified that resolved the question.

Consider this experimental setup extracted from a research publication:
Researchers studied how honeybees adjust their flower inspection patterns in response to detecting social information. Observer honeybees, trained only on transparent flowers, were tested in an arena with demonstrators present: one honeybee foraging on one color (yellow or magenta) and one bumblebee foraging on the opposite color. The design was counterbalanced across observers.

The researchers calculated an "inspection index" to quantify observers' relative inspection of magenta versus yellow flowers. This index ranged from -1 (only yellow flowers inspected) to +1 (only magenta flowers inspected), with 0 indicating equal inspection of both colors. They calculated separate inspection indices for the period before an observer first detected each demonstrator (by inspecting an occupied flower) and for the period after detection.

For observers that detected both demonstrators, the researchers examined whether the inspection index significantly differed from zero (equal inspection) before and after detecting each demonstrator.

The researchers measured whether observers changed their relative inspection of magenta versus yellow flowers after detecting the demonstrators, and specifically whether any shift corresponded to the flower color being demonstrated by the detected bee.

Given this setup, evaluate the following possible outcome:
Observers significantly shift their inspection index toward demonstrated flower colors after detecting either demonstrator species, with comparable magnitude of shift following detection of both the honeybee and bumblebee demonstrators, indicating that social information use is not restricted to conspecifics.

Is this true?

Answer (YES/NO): NO